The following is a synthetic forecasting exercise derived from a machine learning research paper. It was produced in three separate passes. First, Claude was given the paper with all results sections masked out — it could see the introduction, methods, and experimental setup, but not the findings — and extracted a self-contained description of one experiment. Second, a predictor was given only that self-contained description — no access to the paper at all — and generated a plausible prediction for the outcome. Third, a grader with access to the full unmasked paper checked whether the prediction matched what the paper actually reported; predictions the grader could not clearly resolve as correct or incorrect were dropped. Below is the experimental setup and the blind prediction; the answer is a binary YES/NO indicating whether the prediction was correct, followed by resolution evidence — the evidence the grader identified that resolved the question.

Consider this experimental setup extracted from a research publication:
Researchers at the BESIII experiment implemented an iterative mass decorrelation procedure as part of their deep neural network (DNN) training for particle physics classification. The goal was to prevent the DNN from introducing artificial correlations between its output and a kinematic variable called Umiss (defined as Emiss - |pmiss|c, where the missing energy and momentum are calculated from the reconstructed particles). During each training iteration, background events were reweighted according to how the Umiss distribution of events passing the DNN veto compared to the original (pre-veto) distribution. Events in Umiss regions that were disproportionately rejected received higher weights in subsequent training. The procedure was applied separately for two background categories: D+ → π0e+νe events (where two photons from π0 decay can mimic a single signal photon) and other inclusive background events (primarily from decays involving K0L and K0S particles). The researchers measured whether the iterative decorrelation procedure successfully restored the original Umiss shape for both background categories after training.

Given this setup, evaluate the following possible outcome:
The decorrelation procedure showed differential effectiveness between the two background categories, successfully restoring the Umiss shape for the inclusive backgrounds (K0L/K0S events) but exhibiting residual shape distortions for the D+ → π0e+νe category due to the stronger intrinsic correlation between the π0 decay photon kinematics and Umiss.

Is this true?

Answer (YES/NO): NO